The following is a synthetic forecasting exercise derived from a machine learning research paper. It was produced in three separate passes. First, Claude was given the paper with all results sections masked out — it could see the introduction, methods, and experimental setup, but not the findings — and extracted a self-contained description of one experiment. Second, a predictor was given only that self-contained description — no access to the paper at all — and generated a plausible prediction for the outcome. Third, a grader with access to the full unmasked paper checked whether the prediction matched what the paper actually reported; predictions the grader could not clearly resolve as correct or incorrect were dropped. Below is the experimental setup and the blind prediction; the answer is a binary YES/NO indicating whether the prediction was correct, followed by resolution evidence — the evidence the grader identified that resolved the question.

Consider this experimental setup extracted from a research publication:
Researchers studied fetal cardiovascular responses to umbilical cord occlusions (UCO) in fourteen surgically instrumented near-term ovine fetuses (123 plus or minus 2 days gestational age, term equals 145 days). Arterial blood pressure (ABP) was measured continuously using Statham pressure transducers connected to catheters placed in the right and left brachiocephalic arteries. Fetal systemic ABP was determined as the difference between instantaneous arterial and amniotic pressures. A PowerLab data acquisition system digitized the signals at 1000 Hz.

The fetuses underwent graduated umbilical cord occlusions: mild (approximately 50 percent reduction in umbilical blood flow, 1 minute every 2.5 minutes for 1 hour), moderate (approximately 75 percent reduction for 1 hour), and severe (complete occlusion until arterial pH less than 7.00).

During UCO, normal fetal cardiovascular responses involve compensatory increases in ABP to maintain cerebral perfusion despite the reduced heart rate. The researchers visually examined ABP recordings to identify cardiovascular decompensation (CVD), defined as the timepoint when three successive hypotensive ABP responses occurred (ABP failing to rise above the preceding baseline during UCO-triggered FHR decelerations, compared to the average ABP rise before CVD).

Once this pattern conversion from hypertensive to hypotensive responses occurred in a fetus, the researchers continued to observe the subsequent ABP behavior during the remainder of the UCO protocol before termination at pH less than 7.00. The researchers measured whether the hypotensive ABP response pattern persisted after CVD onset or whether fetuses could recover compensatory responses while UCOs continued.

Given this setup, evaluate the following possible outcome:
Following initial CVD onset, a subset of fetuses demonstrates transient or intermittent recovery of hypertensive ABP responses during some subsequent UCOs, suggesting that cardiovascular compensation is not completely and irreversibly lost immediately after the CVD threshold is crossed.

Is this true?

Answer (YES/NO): NO